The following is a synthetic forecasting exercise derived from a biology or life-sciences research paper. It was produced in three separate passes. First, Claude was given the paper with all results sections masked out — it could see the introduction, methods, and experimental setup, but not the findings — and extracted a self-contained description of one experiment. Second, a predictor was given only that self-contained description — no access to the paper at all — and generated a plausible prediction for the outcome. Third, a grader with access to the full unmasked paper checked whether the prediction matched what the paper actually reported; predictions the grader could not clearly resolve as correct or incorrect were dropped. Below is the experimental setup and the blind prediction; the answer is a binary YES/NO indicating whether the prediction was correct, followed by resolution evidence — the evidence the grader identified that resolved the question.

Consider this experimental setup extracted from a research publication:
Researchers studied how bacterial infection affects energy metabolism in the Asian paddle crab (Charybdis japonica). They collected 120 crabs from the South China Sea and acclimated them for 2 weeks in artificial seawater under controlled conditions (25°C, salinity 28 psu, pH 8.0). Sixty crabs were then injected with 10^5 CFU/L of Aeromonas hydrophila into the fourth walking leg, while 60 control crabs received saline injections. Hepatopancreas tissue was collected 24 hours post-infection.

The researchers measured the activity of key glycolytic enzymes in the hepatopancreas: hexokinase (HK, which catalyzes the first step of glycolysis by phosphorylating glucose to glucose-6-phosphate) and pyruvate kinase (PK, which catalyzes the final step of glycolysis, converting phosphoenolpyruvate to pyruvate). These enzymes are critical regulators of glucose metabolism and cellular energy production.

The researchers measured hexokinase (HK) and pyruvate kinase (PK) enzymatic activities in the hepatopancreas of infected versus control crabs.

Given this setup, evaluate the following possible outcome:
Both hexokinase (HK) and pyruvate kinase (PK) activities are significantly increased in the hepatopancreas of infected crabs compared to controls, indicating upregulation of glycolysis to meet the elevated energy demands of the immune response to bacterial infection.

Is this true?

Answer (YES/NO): YES